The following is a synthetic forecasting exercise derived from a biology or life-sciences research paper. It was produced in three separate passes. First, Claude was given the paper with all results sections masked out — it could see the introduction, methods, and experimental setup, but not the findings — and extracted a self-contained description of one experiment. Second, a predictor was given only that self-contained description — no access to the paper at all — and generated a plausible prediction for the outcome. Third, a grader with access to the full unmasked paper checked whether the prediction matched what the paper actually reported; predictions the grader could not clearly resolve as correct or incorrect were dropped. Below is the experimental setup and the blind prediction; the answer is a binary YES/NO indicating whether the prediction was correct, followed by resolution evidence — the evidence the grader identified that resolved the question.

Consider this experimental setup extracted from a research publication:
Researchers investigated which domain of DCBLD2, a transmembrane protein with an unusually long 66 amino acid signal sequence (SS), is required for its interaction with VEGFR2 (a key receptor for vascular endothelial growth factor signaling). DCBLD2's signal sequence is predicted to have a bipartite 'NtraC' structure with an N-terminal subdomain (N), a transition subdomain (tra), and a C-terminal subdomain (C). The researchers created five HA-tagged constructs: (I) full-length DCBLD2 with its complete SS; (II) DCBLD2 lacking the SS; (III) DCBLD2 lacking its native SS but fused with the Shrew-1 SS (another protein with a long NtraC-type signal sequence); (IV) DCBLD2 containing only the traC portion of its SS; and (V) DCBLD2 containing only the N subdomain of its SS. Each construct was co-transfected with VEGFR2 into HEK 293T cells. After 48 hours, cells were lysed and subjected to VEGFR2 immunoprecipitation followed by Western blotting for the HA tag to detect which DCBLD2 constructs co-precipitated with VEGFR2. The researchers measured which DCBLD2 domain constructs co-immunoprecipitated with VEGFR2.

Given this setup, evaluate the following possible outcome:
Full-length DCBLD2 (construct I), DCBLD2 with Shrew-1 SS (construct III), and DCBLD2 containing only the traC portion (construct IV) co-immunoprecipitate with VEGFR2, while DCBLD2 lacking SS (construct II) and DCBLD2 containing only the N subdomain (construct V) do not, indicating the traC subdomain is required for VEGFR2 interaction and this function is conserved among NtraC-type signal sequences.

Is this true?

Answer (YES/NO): NO